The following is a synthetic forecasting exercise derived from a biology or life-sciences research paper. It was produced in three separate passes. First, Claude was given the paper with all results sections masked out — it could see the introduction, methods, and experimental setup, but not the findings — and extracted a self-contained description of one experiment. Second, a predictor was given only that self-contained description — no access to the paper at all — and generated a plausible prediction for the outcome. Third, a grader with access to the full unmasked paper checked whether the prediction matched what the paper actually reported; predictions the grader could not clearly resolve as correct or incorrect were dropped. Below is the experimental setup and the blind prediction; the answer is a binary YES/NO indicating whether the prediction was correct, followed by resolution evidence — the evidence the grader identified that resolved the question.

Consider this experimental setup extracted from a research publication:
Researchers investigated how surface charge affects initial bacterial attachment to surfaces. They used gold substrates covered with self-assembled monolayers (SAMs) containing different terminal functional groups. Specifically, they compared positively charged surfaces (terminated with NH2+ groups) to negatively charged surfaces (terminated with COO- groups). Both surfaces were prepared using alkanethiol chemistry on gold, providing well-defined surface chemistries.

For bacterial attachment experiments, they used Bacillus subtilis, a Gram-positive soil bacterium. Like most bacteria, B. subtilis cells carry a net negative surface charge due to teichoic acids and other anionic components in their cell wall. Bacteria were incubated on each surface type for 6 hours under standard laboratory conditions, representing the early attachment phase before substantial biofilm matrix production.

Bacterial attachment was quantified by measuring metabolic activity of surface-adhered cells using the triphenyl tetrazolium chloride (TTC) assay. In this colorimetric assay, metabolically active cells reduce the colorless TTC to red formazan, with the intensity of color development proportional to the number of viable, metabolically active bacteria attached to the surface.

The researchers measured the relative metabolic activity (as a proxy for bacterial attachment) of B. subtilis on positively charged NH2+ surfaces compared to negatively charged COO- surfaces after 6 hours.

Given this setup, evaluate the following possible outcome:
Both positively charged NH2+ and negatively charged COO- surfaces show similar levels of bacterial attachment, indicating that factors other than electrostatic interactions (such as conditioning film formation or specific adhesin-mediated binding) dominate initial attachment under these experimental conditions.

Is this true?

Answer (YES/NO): NO